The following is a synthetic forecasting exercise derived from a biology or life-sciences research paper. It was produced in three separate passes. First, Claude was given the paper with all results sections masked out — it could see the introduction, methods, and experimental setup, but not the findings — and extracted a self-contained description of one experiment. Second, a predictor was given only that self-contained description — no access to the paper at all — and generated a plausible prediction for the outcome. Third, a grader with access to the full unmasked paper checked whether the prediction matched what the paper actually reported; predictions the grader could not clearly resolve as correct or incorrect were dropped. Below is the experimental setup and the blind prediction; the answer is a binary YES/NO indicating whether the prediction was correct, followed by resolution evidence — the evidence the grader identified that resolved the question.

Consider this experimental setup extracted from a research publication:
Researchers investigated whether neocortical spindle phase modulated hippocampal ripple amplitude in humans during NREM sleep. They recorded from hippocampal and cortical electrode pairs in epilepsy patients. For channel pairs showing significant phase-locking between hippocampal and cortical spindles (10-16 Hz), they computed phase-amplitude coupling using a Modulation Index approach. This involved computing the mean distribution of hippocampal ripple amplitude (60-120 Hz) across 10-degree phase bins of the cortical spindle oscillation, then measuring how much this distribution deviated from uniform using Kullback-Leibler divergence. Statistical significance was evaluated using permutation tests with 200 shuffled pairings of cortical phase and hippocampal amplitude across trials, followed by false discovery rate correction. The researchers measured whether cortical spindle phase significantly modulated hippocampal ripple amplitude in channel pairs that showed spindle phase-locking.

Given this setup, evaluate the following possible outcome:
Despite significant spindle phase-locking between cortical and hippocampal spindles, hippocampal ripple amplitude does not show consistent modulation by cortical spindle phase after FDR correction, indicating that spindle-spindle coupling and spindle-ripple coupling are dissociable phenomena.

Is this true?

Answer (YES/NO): NO